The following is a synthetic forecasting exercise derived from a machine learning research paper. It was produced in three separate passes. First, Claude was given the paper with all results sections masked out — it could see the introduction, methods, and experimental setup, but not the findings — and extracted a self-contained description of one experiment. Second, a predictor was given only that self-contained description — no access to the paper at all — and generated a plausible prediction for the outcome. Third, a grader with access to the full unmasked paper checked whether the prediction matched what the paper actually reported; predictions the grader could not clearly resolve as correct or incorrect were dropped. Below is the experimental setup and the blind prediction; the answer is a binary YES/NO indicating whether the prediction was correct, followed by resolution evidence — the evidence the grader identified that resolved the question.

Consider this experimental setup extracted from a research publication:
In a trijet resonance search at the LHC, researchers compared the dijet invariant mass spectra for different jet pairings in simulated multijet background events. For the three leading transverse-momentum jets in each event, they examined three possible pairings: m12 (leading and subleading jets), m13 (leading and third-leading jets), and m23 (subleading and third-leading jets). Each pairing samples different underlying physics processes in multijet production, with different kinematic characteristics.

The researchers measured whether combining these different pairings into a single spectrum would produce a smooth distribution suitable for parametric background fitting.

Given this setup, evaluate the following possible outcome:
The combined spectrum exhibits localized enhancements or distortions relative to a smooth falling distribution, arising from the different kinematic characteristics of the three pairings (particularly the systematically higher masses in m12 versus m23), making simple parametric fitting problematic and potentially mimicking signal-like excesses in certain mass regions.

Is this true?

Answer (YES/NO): YES